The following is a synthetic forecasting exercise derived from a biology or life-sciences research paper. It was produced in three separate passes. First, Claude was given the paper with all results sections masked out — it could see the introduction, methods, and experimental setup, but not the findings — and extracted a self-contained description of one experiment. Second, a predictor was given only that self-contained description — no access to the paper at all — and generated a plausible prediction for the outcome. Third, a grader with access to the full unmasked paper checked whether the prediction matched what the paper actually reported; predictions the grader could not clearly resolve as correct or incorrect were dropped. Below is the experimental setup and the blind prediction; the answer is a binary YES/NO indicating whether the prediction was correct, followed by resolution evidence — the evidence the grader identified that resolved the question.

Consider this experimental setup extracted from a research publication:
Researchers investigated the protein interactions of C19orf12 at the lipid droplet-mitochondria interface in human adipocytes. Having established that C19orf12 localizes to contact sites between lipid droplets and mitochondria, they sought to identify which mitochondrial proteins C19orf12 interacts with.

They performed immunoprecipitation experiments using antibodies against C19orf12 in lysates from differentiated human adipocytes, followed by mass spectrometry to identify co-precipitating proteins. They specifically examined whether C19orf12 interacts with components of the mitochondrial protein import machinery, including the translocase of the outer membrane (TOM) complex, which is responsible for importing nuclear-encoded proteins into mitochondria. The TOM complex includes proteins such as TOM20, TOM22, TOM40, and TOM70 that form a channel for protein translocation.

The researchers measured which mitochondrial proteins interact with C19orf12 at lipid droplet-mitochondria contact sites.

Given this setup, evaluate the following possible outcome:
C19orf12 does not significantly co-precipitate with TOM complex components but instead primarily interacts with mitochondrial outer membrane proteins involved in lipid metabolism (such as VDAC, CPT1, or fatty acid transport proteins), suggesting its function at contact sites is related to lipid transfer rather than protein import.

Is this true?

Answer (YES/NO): NO